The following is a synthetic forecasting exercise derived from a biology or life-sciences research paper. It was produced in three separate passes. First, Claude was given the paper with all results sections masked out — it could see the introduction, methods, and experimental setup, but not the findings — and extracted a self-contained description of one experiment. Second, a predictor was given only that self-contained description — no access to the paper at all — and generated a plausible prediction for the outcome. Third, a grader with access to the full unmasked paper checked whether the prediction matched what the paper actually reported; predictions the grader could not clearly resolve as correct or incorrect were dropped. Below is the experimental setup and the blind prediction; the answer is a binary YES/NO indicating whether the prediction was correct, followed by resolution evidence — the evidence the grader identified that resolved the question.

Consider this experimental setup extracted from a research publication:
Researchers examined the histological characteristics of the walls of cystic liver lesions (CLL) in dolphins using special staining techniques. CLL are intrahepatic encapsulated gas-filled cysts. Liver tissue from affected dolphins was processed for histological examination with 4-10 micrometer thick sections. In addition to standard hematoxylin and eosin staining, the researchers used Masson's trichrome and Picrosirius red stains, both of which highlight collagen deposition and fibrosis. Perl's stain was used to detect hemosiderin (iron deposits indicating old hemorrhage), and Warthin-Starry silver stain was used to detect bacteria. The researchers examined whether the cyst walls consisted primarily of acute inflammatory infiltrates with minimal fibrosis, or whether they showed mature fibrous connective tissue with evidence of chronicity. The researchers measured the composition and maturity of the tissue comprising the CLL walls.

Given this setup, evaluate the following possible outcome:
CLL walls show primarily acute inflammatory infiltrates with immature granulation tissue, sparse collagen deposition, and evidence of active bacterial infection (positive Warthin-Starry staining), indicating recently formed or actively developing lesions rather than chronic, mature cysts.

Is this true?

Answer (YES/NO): NO